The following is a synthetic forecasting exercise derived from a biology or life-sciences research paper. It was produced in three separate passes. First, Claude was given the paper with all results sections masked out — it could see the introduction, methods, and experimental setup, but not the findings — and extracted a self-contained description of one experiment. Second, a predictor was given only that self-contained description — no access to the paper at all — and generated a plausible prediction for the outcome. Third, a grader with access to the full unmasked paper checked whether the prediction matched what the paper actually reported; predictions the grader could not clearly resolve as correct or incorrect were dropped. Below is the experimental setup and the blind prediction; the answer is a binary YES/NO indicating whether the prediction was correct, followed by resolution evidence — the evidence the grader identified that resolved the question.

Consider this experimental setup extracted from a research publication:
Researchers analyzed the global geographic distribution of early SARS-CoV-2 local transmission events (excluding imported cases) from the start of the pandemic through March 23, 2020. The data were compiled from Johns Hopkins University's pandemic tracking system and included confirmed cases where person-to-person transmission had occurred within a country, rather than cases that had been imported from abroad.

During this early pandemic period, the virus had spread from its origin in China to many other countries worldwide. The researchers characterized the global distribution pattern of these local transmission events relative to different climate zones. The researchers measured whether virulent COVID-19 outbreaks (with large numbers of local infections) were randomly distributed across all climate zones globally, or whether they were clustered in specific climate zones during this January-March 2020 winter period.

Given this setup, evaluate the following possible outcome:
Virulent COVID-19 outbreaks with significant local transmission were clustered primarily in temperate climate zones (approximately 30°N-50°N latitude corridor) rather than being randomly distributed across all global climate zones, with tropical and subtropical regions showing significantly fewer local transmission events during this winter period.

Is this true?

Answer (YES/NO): YES